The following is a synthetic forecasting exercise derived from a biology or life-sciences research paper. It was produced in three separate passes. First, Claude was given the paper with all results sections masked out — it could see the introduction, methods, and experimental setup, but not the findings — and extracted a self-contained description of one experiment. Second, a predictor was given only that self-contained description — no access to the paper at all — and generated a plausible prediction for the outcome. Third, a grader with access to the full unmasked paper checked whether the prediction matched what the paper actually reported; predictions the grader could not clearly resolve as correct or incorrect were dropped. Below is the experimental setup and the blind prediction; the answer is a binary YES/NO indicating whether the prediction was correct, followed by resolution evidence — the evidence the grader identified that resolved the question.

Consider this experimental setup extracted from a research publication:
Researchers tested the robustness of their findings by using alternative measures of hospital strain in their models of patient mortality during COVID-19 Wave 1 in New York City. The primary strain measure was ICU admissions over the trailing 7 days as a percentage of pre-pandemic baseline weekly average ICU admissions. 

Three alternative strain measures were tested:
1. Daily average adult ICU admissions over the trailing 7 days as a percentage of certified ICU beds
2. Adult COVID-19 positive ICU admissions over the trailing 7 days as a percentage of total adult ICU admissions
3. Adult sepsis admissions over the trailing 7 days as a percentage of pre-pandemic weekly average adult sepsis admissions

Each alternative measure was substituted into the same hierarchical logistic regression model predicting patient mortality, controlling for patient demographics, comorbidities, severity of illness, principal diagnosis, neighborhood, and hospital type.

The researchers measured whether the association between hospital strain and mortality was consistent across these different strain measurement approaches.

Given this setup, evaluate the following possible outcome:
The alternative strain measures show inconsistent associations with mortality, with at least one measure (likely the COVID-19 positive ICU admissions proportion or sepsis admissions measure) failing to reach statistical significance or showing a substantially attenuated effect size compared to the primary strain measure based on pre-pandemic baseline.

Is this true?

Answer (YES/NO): NO